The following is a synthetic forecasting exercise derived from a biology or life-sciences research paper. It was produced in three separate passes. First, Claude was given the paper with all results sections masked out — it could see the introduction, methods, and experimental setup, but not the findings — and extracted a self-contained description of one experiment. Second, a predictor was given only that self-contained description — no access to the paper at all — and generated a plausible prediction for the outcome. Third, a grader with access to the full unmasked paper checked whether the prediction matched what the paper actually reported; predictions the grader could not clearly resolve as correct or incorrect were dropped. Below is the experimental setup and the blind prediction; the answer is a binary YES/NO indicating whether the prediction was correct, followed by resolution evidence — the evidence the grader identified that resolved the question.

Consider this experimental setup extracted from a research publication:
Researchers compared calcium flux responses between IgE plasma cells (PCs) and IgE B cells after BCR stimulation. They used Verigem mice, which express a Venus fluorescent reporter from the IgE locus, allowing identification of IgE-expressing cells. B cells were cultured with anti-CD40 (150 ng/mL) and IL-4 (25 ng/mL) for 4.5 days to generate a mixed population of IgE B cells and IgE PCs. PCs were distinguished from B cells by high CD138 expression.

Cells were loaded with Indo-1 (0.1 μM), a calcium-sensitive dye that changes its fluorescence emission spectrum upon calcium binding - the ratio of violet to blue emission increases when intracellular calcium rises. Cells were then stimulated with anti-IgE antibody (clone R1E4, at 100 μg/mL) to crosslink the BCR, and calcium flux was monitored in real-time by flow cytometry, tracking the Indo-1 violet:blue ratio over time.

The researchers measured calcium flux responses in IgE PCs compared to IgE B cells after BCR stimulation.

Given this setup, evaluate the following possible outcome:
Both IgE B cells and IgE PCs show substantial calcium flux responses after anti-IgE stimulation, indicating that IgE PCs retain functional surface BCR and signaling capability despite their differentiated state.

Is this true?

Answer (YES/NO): YES